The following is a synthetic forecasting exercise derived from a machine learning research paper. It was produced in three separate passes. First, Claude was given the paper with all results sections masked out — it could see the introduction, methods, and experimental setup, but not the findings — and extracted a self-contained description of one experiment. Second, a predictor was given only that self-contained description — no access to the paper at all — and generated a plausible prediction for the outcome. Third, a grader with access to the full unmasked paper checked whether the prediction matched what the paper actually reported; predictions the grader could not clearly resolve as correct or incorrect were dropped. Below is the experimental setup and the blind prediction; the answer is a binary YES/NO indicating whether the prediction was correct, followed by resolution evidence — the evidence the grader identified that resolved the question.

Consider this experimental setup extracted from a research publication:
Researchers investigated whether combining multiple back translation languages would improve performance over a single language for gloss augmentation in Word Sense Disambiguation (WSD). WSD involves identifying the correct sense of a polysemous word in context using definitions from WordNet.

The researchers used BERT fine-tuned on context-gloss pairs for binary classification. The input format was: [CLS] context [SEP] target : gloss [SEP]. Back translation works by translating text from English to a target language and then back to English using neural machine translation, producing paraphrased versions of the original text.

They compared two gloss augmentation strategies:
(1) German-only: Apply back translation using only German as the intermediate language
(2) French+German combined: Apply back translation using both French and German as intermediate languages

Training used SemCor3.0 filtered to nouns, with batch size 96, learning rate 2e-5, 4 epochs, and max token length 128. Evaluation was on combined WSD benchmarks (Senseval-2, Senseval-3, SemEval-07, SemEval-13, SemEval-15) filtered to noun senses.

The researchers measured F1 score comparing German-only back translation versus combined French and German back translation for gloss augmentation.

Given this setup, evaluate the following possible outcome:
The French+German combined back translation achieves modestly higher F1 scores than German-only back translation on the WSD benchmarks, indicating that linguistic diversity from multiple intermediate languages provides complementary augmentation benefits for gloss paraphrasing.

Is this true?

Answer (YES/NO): NO